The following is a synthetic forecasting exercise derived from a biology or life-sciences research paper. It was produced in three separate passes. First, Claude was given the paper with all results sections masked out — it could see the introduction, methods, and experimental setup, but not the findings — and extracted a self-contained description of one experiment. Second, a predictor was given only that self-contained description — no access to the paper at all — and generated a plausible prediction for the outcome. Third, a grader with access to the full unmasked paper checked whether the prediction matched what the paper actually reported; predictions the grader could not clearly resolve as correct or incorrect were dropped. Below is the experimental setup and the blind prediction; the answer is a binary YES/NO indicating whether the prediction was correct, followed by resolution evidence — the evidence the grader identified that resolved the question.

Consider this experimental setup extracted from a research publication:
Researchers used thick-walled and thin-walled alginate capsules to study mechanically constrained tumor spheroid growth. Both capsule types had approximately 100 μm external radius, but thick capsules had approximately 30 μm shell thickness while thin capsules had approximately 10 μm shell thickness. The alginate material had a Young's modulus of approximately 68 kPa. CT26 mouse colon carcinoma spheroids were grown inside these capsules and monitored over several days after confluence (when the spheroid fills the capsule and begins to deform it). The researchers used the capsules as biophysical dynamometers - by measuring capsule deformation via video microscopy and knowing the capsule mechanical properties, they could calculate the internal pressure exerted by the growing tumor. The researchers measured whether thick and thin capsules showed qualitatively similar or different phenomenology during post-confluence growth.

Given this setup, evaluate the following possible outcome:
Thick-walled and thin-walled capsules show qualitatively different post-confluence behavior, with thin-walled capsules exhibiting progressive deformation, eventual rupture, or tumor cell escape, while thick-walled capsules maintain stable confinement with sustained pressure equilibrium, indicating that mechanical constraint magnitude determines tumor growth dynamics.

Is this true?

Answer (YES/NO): NO